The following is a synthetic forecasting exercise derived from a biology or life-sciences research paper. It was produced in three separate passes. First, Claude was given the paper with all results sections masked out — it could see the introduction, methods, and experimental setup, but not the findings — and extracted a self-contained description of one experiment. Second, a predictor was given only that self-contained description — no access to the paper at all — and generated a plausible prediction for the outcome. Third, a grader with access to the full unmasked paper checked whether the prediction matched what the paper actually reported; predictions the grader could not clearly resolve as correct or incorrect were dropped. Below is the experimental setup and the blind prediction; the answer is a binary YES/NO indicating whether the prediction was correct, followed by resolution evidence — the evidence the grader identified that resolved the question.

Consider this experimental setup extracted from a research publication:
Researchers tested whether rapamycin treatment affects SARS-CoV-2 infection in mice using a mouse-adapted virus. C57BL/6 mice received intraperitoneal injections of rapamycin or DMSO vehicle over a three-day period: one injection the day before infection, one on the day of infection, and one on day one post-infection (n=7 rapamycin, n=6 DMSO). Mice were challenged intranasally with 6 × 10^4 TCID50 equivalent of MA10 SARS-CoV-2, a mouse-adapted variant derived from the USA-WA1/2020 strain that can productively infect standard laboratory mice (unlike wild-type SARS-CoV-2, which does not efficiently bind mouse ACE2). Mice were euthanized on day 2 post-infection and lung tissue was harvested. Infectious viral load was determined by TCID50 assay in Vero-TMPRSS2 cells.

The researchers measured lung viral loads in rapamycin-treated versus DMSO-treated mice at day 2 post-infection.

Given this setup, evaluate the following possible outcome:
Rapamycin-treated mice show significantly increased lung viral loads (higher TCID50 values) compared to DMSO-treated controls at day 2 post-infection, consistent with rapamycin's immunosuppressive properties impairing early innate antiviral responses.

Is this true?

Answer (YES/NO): YES